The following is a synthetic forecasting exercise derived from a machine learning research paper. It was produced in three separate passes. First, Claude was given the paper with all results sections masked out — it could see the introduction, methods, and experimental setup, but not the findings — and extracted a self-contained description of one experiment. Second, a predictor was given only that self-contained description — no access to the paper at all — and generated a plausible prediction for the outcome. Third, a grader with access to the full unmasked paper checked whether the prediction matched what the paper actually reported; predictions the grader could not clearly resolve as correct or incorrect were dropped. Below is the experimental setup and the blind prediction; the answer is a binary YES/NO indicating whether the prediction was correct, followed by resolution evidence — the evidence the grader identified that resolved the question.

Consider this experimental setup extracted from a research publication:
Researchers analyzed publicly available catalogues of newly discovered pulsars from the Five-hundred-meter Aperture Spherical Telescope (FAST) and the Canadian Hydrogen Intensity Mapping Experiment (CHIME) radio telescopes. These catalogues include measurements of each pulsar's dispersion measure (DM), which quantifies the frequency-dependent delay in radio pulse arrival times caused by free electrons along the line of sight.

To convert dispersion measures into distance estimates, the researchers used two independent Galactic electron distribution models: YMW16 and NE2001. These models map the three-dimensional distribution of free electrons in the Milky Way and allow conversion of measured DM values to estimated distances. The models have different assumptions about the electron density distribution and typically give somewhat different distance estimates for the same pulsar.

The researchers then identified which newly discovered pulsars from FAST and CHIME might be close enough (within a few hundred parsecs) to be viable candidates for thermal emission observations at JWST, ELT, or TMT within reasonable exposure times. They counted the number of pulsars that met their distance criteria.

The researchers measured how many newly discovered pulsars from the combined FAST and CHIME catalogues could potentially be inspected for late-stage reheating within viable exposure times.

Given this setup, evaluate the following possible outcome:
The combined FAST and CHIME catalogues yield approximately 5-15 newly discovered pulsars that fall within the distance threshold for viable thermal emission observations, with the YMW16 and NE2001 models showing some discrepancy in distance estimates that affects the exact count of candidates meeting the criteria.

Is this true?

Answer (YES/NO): NO